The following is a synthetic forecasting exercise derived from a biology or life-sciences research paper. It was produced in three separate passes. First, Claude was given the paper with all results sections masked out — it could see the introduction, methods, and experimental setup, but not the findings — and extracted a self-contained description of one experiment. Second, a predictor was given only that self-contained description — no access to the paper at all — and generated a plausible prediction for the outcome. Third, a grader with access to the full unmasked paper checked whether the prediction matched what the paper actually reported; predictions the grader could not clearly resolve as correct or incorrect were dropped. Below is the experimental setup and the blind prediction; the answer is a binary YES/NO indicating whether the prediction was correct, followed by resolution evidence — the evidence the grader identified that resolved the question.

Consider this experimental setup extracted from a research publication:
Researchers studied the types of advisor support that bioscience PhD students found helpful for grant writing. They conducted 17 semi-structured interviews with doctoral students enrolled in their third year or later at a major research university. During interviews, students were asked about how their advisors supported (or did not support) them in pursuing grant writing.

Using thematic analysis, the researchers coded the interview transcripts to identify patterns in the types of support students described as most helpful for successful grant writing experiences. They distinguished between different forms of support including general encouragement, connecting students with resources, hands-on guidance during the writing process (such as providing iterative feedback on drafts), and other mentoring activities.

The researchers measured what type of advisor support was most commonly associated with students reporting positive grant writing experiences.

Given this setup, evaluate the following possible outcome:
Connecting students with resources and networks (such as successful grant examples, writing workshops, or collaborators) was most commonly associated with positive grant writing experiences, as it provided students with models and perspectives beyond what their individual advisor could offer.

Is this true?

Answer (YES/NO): NO